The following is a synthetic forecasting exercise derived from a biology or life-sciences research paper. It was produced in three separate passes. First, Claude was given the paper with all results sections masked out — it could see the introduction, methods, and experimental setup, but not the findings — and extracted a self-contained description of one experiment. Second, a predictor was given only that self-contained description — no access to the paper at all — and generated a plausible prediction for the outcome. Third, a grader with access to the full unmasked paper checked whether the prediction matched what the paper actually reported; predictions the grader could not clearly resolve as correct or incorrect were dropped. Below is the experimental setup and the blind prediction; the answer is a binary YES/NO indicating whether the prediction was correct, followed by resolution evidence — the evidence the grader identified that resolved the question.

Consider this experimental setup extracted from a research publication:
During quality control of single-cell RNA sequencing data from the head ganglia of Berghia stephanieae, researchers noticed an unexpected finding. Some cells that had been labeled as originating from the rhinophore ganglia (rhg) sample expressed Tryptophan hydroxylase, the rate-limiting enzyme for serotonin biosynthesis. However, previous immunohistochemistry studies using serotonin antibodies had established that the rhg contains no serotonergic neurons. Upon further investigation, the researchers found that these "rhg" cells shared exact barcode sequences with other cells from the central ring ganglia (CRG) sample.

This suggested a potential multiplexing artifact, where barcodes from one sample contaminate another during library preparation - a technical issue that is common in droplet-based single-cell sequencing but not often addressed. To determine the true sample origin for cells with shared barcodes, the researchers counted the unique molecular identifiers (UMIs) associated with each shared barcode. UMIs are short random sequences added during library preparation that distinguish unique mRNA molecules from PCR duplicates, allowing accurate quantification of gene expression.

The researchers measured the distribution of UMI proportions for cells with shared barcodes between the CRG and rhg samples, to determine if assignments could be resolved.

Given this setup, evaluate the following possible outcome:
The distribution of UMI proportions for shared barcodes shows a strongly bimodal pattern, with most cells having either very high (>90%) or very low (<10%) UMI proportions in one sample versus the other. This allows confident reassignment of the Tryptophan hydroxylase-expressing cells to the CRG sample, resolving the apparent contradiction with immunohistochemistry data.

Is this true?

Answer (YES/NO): NO